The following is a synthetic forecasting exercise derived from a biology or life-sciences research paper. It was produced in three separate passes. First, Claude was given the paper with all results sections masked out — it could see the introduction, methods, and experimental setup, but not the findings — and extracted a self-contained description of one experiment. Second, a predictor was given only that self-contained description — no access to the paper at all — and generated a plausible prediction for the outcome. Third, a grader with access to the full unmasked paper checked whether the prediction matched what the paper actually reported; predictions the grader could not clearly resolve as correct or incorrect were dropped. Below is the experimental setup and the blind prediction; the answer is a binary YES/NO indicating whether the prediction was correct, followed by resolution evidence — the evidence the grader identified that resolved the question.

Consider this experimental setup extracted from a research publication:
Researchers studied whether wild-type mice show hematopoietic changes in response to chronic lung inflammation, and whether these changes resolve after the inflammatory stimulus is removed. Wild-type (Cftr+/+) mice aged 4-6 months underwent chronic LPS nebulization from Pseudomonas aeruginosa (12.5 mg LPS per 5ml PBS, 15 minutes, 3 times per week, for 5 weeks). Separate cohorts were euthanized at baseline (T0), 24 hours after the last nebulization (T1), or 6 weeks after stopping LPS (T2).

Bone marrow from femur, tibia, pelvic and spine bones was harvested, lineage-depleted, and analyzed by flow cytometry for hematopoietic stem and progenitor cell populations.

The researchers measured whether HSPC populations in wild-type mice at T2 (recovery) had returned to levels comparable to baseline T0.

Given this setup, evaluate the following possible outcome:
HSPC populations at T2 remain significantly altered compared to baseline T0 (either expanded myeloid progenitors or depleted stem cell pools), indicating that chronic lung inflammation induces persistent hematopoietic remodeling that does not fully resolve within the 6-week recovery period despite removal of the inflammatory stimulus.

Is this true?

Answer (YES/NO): NO